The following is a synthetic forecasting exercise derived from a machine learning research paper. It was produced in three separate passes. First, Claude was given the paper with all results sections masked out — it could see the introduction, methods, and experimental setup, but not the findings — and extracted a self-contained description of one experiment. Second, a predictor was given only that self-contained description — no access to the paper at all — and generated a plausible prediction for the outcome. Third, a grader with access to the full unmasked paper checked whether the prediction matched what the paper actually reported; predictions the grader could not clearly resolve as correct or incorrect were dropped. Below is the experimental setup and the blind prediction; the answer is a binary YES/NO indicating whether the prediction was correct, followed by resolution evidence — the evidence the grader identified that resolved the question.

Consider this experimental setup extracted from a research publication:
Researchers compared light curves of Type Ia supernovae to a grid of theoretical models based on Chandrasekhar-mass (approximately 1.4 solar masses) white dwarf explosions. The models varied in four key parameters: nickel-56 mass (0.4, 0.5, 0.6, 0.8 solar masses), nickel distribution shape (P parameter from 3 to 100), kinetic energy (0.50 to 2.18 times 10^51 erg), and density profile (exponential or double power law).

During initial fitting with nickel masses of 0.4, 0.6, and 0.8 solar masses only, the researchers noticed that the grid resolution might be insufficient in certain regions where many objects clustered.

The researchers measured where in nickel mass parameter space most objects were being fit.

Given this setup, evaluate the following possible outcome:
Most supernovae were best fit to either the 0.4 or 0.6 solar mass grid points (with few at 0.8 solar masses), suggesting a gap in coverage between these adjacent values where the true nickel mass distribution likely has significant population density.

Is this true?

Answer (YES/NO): YES